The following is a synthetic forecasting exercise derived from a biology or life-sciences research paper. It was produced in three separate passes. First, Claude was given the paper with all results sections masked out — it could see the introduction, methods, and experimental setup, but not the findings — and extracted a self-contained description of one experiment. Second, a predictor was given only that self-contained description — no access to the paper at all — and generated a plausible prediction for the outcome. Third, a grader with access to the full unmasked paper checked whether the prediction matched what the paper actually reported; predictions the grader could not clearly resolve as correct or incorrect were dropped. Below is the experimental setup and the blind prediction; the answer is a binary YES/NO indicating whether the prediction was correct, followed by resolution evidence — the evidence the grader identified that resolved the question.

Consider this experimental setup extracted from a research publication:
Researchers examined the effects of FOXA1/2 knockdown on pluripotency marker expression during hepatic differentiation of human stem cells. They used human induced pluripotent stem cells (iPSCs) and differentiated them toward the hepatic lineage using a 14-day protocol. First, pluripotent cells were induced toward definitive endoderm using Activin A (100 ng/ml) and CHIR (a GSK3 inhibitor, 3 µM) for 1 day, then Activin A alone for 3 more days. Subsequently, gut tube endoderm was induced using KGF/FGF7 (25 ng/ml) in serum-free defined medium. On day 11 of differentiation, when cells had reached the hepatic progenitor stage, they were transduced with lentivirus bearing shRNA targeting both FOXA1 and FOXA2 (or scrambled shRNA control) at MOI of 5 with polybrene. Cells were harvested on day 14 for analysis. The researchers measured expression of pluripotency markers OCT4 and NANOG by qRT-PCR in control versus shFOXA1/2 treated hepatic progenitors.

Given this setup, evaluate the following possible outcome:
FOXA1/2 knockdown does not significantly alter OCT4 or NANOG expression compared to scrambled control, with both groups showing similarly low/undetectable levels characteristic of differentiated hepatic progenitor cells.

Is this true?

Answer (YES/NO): NO